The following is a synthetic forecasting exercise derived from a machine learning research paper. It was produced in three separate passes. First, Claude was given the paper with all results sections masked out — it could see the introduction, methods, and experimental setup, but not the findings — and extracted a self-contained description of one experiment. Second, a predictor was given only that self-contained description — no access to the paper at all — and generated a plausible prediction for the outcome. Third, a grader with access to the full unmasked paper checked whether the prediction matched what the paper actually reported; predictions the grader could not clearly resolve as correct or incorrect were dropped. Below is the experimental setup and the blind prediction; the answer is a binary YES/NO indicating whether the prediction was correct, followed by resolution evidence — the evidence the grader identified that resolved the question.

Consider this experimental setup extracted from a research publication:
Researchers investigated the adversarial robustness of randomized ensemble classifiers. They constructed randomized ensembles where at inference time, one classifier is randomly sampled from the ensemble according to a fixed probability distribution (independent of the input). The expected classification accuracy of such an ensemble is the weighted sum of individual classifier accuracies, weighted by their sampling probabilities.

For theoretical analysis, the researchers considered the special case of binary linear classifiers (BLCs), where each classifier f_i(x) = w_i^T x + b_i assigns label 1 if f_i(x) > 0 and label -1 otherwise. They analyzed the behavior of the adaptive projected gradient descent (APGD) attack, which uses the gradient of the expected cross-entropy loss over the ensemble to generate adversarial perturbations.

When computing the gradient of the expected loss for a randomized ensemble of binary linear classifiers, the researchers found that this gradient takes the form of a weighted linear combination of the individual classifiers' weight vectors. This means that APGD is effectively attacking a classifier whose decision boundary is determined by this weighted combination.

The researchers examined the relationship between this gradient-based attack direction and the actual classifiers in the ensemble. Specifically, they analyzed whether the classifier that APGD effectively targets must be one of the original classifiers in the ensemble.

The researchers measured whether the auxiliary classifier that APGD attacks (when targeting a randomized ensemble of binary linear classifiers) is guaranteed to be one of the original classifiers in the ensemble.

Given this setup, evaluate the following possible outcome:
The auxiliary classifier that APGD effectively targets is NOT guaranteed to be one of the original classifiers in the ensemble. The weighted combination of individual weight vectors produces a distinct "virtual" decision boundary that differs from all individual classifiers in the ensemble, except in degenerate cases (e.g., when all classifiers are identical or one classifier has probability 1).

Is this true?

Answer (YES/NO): YES